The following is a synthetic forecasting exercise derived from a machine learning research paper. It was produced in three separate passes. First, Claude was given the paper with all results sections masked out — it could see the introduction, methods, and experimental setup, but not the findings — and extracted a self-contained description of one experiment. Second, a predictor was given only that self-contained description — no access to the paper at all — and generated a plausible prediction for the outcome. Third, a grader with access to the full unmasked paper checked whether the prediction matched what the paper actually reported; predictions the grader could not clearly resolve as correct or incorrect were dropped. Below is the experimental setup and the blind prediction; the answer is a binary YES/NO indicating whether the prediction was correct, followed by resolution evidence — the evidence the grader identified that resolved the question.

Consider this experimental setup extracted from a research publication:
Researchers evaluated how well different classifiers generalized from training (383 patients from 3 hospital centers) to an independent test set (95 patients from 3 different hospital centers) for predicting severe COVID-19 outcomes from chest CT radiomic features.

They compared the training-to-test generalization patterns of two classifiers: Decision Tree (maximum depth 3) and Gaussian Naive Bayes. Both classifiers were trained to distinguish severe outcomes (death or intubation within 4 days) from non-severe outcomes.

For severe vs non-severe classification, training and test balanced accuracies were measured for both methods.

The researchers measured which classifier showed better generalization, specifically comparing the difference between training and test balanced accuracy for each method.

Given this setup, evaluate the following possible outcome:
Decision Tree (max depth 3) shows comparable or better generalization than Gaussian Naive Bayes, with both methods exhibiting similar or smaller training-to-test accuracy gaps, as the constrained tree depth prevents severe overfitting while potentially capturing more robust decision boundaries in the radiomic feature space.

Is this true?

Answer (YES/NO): NO